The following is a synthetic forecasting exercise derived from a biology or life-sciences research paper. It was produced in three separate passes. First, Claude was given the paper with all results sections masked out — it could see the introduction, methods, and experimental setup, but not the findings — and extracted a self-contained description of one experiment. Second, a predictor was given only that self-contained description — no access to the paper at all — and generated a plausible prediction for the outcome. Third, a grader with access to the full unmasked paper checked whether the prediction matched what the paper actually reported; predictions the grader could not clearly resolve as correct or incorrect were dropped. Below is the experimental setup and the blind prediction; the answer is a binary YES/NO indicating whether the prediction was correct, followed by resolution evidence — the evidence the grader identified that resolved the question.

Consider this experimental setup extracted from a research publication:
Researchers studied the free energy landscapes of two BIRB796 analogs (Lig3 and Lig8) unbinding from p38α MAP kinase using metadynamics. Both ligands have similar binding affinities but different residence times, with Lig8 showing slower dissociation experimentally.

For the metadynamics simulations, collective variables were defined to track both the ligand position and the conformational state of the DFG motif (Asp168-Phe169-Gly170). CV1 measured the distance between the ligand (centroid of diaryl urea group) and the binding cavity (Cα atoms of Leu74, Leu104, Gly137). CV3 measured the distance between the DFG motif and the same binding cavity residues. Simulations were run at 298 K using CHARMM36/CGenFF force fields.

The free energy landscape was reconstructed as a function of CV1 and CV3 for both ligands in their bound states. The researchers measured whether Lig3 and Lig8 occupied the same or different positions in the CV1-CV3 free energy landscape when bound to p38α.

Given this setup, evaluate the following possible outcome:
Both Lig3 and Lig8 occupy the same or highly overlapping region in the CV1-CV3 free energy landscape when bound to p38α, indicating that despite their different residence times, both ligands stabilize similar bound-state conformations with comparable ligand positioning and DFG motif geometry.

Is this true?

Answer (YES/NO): NO